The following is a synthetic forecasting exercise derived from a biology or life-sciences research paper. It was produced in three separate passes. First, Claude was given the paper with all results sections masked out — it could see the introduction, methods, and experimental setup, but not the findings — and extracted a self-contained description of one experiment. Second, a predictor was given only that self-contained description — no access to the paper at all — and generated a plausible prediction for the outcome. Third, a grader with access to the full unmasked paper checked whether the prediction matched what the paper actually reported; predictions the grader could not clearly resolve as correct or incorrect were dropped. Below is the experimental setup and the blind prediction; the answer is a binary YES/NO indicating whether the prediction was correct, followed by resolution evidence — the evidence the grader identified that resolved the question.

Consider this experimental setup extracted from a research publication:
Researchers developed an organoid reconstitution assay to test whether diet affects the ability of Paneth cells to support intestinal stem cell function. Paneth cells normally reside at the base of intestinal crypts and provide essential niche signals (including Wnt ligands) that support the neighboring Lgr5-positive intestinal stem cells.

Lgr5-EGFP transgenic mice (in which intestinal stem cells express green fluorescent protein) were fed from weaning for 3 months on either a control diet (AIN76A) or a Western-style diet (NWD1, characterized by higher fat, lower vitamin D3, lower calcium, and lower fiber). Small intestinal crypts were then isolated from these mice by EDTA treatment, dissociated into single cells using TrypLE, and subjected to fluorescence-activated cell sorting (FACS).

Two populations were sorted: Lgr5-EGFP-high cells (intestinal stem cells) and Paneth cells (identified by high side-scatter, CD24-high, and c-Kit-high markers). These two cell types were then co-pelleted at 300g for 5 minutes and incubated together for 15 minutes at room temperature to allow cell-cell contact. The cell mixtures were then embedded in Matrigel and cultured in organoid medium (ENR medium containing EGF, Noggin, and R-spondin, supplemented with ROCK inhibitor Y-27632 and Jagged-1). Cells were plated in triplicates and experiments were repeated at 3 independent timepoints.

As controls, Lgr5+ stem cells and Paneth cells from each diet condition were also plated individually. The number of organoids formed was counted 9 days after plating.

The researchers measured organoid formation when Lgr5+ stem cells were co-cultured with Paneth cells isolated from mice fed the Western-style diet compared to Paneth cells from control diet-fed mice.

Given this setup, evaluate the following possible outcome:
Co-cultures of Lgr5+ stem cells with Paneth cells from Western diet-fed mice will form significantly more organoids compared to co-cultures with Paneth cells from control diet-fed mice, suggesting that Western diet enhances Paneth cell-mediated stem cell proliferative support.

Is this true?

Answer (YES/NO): YES